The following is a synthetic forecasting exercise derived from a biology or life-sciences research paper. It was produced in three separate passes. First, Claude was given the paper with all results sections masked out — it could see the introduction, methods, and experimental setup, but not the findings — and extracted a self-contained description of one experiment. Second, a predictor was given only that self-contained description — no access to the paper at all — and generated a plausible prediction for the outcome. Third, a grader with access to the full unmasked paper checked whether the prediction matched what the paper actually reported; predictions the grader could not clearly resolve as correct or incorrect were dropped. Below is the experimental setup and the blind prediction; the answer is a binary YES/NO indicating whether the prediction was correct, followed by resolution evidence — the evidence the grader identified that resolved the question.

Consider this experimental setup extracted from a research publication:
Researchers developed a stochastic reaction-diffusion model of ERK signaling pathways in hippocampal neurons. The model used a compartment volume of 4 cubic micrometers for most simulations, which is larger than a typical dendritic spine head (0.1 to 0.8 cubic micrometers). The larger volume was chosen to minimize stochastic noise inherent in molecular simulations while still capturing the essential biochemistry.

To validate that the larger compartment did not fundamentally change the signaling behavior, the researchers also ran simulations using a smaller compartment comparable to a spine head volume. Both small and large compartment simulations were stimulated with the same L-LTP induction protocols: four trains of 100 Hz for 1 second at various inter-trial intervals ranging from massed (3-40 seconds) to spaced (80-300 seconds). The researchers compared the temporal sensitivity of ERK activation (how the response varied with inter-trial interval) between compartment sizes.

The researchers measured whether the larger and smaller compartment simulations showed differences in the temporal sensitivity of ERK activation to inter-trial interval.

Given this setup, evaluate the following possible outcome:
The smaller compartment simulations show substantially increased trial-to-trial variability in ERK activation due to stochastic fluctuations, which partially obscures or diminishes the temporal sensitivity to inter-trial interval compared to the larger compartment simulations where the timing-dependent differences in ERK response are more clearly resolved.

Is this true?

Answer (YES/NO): NO